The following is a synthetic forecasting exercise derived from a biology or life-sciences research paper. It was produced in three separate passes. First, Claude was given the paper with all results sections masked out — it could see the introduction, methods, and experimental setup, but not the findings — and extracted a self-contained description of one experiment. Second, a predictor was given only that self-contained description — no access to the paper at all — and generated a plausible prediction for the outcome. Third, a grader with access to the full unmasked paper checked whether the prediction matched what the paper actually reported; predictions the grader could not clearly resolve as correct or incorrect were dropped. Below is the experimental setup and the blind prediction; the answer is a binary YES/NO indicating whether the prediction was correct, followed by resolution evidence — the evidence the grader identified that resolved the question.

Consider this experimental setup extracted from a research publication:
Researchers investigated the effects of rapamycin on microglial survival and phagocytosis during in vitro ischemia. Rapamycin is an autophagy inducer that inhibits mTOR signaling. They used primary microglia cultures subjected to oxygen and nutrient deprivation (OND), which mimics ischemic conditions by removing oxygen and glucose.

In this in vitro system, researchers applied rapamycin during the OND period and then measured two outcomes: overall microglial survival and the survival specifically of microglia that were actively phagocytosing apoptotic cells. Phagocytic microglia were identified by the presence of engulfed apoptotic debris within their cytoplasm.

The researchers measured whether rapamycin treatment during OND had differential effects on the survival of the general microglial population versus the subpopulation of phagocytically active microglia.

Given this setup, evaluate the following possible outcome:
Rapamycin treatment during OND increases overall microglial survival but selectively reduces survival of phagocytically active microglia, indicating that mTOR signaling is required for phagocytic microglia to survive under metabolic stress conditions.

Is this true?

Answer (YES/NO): NO